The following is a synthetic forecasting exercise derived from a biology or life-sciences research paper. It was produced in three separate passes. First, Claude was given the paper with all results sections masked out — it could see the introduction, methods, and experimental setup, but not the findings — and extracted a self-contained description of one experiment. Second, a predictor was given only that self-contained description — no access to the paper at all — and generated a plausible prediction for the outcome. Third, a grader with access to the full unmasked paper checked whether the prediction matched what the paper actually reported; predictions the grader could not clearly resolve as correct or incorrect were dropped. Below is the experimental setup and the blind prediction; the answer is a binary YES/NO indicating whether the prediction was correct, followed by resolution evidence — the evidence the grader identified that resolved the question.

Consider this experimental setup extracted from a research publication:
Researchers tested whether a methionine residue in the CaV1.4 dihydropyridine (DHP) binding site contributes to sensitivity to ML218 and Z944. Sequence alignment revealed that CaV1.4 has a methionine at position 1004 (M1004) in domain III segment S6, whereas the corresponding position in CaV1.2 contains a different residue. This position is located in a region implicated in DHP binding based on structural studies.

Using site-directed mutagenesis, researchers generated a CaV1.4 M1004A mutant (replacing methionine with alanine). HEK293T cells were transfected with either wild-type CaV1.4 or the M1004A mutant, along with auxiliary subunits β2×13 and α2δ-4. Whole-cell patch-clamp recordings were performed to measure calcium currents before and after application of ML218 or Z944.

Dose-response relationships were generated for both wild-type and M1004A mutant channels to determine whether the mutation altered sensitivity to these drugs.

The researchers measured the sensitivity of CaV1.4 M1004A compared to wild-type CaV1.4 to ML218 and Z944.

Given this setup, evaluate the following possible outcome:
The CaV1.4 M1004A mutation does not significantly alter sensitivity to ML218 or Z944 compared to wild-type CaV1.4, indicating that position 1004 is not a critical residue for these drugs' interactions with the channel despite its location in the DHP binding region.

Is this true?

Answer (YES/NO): NO